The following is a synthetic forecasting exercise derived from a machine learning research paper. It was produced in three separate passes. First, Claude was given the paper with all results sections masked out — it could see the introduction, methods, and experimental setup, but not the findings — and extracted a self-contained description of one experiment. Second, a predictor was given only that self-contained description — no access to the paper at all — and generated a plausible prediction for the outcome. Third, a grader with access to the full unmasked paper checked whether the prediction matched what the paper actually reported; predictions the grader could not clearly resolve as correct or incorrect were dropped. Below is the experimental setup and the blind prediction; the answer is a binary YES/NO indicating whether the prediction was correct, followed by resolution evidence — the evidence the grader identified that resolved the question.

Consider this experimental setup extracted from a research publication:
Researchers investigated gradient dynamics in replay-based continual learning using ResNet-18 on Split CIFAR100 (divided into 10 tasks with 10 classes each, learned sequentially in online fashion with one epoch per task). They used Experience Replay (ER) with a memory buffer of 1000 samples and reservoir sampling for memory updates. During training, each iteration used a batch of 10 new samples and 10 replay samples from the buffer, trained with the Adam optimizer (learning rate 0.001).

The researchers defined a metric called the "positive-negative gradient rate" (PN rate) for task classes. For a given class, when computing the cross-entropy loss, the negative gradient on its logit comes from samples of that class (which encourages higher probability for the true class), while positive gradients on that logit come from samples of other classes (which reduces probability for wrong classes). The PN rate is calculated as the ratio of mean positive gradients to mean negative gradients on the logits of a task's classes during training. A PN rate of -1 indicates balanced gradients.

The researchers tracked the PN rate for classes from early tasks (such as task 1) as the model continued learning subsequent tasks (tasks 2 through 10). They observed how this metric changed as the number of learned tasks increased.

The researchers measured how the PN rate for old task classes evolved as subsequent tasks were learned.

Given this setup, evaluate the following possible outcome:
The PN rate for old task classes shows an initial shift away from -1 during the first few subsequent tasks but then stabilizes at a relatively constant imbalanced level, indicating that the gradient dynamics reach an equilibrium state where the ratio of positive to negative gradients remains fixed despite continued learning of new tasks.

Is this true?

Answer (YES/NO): NO